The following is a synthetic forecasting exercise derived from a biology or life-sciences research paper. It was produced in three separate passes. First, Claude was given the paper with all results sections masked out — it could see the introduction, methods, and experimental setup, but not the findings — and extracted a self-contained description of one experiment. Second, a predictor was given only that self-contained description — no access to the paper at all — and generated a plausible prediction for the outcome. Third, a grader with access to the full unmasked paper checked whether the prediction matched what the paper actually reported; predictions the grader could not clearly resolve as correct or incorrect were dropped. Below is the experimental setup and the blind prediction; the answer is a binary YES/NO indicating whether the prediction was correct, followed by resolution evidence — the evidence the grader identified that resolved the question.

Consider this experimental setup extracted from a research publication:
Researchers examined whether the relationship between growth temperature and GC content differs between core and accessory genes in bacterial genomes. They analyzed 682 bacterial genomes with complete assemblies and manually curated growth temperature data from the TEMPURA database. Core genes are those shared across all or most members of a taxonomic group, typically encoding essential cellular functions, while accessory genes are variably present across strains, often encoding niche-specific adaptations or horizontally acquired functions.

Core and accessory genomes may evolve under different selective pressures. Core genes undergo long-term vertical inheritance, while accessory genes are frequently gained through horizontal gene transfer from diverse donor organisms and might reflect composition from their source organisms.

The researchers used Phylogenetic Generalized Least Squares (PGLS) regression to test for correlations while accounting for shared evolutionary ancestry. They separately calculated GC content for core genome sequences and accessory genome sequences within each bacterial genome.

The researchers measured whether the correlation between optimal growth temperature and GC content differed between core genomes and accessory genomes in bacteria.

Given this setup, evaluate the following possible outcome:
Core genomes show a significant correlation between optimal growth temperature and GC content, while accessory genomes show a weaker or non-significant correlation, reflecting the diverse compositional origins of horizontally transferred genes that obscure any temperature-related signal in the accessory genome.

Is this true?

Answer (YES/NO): NO